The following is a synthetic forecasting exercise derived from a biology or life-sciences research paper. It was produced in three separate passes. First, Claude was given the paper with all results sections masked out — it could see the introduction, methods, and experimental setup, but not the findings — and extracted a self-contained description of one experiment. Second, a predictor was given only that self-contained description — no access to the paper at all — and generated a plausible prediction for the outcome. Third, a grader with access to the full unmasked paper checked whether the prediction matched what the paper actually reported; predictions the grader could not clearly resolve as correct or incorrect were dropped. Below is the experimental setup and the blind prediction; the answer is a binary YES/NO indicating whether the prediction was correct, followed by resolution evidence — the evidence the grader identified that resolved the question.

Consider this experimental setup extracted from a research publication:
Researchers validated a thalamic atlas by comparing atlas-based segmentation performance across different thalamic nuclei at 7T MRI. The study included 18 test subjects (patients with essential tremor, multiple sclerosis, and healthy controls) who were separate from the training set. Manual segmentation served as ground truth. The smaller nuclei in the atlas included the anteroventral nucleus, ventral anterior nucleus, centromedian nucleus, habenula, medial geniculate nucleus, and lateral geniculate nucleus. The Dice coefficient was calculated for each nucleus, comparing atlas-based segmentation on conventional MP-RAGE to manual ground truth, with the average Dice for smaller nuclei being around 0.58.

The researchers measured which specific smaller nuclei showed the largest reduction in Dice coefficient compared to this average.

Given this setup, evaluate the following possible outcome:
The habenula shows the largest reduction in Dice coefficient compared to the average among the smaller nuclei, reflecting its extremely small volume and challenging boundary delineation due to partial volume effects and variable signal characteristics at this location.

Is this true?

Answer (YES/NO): NO